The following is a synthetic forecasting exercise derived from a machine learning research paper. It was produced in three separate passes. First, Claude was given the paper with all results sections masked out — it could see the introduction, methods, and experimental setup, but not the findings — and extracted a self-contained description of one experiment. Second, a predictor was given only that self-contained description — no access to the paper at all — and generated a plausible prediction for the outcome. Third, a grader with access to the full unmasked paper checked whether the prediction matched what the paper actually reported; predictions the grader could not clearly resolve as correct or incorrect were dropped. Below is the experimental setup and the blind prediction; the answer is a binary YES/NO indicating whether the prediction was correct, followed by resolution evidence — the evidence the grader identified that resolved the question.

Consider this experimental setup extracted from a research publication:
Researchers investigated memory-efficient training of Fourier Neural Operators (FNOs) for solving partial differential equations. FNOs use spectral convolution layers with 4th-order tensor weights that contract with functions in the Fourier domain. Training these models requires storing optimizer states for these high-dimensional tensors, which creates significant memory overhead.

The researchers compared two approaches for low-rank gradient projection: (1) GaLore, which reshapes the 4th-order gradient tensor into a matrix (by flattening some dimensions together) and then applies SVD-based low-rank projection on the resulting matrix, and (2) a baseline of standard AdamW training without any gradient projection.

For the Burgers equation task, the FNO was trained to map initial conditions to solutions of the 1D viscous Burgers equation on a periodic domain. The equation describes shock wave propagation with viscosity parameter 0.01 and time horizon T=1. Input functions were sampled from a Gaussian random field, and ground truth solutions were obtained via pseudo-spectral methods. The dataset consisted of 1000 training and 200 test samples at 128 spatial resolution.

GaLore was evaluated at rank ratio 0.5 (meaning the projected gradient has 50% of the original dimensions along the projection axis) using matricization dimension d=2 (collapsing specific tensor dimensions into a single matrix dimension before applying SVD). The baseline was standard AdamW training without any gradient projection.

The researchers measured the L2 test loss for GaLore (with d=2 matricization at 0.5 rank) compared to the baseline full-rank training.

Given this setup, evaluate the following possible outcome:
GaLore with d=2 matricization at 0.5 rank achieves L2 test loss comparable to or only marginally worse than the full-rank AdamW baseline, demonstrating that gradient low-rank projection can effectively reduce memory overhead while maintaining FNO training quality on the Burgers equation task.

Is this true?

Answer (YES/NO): NO